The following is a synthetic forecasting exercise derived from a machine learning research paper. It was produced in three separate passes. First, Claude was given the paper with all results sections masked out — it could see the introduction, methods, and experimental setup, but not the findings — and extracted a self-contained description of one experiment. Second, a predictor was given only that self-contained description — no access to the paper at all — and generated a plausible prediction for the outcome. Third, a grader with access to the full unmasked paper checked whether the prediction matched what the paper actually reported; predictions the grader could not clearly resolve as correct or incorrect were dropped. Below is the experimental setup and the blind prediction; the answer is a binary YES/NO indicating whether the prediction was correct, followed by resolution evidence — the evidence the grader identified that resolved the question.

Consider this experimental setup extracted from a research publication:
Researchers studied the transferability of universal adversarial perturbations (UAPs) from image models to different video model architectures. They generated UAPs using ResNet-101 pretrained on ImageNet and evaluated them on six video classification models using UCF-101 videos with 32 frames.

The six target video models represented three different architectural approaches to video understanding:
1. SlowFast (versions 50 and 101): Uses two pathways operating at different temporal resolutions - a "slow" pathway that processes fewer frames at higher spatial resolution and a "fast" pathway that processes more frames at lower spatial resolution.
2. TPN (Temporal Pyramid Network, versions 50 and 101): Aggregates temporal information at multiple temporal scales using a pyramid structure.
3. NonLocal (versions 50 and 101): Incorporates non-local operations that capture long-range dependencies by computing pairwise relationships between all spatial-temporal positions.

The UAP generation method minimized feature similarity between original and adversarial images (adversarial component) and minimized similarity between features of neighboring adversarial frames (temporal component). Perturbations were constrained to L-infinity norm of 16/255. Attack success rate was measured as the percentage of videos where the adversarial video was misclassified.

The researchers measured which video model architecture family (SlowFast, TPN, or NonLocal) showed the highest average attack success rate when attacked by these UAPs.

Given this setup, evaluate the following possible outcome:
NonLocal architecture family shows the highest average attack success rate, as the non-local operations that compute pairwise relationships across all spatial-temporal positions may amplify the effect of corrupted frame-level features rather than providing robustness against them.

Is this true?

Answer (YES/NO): NO